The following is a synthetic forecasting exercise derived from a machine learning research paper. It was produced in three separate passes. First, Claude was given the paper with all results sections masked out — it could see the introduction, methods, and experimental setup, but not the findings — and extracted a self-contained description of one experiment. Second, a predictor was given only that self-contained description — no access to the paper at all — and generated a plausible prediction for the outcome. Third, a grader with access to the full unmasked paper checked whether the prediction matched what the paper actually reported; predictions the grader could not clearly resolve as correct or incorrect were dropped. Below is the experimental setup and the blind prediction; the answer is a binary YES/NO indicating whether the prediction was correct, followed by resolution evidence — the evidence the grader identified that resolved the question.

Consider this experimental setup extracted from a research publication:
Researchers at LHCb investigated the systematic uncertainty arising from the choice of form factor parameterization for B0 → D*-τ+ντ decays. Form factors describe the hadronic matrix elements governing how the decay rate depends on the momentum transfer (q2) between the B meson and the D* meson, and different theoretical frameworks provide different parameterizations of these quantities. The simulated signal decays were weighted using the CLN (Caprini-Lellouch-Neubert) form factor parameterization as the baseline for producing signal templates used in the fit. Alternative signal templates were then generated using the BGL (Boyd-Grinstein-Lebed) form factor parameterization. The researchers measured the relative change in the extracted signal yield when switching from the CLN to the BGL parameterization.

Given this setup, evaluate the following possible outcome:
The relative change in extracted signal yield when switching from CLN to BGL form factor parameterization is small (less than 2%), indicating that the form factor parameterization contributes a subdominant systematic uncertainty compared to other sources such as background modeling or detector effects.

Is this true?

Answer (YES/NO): YES